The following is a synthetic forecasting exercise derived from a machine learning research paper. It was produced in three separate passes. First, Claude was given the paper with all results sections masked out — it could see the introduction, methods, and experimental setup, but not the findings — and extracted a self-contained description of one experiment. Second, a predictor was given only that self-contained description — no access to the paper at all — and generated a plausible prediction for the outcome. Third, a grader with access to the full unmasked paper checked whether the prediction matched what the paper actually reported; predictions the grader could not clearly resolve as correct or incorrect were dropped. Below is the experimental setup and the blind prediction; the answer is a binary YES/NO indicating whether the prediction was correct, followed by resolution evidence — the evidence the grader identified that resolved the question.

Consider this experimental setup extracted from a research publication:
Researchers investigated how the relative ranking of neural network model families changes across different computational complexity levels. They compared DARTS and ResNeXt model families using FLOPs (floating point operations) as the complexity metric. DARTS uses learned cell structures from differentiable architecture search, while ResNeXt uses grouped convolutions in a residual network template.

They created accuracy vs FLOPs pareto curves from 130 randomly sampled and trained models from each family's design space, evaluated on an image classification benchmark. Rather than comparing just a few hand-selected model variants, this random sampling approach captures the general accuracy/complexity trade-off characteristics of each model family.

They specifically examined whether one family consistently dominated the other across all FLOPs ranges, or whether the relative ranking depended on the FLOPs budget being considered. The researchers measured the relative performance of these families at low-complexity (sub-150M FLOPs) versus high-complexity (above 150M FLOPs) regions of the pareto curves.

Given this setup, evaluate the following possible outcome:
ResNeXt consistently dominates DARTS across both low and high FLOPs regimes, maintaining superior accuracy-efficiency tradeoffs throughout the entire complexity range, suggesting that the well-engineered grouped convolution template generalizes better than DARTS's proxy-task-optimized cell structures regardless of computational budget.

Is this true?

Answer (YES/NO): NO